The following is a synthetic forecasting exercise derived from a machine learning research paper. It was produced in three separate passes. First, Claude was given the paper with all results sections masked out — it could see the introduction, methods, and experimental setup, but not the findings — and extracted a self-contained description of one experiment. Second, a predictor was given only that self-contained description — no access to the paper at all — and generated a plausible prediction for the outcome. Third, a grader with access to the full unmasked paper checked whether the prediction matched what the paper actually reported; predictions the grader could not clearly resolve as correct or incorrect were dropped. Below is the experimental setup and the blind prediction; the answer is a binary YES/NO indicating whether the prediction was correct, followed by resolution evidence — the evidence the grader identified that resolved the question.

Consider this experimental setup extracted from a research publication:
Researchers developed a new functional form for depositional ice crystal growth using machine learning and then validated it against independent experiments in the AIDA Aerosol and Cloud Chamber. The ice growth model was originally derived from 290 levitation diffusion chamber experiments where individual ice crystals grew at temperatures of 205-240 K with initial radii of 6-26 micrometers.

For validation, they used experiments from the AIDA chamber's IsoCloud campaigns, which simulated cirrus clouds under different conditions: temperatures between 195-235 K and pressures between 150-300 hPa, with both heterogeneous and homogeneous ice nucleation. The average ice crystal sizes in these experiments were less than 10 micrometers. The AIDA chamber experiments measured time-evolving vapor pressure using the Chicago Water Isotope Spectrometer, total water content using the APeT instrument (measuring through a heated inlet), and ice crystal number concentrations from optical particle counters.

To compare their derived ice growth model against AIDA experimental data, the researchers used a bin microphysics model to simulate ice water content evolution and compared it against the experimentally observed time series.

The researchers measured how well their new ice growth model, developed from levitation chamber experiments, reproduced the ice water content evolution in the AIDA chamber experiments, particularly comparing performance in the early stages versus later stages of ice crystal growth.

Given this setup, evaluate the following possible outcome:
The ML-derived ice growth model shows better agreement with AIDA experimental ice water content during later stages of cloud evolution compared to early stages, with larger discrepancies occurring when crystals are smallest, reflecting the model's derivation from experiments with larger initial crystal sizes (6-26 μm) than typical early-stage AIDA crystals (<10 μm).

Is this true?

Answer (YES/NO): NO